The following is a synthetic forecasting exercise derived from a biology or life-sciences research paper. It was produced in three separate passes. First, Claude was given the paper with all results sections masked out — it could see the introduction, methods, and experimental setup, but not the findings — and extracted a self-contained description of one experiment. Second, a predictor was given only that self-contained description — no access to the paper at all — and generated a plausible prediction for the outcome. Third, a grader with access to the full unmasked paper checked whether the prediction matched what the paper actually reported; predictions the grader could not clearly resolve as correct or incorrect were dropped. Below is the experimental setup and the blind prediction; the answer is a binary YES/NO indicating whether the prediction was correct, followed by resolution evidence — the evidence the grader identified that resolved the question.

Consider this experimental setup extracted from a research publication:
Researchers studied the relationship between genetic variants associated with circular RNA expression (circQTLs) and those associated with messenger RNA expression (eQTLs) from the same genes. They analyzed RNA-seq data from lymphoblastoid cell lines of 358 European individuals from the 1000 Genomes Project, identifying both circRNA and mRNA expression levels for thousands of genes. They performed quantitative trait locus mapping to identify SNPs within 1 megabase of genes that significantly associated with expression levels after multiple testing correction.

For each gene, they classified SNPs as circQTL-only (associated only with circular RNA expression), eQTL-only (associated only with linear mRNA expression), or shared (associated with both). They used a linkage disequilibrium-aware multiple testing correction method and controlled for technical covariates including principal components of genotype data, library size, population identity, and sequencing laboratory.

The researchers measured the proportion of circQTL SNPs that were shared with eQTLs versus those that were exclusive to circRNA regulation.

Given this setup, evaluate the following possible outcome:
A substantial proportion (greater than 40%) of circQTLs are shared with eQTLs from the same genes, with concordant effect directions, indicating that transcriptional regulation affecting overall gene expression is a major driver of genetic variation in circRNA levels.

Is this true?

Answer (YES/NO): NO